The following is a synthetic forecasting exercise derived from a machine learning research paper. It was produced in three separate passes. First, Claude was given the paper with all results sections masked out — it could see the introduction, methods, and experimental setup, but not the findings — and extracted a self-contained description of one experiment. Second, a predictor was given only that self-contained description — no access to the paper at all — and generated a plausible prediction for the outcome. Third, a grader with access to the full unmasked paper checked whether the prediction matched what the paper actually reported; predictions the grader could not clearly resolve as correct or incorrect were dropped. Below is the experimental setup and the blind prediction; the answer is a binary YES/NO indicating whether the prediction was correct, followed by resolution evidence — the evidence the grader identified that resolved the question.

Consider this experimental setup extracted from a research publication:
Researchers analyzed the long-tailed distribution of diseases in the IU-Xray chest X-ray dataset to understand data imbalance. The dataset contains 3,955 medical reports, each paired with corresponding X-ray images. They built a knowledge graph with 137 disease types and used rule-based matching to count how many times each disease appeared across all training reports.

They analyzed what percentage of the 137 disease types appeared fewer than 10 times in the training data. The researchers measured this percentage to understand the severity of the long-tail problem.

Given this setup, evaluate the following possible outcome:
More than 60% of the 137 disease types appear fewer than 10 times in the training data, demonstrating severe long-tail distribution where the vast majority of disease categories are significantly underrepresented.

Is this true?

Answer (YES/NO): YES